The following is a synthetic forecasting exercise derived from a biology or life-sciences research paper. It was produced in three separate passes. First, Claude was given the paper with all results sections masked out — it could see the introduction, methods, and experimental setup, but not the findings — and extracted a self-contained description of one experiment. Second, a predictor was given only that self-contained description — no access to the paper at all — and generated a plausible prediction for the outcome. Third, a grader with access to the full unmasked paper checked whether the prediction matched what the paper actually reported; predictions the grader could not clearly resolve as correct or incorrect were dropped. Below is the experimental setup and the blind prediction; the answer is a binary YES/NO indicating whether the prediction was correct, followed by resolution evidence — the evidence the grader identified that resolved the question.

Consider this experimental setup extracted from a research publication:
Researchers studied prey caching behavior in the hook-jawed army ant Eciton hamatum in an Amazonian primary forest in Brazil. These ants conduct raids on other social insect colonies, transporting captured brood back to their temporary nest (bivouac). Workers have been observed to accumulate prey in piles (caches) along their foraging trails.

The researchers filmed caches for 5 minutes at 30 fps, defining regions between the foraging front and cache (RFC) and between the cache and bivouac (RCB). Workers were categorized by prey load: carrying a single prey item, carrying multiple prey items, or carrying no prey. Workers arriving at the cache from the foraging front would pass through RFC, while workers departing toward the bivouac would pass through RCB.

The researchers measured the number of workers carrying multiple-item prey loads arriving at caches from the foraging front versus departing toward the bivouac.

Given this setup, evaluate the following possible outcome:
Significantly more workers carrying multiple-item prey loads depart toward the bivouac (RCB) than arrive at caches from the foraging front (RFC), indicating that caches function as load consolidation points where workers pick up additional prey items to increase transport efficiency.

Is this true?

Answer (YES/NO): NO